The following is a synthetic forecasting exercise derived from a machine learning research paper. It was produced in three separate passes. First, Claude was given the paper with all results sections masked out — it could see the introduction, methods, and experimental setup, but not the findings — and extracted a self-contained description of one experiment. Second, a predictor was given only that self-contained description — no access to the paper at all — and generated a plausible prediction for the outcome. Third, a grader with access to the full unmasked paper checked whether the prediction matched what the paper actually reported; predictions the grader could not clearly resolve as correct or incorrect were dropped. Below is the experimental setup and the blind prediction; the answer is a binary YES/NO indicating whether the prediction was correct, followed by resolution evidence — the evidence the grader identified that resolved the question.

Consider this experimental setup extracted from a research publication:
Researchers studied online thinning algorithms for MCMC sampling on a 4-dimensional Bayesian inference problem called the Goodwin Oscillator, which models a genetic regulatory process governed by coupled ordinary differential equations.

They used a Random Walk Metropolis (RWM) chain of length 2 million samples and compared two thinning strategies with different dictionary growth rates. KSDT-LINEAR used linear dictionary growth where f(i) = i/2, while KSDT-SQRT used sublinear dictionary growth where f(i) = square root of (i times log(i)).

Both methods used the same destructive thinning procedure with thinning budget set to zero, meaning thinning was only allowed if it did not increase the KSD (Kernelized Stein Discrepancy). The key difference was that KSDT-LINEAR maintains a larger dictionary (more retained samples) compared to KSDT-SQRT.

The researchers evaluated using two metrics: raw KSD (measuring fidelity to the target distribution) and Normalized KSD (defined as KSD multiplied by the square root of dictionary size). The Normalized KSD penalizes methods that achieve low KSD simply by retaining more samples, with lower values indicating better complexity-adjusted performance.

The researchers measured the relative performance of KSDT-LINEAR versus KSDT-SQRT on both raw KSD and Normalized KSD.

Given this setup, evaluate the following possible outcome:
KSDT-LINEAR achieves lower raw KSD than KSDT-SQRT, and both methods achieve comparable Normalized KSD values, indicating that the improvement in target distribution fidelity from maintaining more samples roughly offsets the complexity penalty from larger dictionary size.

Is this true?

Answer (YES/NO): NO